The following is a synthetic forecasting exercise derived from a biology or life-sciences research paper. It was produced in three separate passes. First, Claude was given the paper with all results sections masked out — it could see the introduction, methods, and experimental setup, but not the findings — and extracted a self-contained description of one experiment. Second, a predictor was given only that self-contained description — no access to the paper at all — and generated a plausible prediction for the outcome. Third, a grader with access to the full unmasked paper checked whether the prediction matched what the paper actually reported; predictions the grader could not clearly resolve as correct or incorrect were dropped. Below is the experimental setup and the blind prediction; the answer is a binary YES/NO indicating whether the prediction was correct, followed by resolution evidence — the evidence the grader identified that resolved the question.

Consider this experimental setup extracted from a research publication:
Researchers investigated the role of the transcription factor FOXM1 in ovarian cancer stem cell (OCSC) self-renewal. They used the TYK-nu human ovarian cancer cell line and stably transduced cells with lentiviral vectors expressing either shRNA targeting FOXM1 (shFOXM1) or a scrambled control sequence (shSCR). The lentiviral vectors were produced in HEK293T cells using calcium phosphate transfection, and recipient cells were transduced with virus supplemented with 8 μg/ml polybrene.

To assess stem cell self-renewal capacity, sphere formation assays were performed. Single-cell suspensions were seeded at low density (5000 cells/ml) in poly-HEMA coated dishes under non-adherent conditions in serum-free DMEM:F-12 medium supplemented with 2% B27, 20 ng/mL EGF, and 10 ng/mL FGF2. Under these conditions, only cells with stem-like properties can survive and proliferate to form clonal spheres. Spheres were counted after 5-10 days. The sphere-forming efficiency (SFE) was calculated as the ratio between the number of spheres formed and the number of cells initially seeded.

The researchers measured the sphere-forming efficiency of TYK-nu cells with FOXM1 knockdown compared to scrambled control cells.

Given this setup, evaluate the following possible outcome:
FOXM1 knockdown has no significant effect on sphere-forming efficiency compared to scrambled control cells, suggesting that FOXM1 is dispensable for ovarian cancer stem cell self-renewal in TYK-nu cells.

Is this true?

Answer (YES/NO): NO